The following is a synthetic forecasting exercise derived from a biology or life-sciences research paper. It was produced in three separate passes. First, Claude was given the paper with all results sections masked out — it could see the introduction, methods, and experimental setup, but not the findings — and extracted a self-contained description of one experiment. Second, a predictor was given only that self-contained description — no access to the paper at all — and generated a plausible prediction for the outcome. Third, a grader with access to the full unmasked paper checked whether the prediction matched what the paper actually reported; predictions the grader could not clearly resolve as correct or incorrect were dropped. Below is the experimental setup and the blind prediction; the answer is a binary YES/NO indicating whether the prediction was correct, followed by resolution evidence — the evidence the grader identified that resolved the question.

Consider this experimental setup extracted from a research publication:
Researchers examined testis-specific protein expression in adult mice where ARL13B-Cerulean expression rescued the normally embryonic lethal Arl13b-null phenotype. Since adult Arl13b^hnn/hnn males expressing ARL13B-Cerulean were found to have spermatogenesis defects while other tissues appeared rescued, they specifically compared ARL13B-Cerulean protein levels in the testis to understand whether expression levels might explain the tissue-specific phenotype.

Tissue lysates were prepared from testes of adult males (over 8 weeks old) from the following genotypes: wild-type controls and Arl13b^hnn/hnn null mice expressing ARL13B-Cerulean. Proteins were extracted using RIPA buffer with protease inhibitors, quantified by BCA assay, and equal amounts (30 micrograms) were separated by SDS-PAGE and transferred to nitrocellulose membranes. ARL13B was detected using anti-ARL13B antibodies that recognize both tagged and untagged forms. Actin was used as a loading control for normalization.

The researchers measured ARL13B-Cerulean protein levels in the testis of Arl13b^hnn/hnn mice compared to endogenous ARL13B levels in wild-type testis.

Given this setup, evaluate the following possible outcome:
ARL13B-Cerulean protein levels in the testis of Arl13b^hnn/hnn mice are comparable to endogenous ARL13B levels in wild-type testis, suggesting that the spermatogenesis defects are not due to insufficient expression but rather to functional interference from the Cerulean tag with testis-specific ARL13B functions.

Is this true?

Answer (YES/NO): NO